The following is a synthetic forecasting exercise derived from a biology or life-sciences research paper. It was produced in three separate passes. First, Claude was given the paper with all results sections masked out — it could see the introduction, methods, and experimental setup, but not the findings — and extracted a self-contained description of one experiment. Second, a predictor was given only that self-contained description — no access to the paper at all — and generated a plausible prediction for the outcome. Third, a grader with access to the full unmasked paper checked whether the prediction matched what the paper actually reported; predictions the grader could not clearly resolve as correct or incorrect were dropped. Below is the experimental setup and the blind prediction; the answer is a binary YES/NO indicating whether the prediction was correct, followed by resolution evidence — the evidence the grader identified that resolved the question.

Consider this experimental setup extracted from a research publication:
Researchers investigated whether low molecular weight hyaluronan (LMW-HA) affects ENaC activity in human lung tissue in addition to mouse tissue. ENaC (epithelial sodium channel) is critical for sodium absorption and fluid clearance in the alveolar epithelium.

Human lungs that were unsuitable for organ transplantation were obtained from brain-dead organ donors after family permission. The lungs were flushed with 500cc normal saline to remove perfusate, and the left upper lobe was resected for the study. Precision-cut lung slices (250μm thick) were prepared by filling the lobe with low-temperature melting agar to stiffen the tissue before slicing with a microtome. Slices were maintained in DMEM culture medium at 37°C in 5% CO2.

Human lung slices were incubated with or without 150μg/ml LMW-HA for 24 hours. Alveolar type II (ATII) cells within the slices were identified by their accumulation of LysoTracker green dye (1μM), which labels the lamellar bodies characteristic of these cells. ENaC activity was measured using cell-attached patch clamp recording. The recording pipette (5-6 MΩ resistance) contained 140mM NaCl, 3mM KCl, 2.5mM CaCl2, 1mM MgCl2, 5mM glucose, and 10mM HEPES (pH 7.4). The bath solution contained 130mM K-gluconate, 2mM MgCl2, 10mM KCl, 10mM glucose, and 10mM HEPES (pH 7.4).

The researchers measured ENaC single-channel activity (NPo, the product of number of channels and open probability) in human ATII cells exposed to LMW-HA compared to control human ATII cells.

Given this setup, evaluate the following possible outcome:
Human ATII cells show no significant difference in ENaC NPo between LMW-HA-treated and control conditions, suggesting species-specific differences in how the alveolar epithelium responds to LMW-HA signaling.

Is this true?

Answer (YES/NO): NO